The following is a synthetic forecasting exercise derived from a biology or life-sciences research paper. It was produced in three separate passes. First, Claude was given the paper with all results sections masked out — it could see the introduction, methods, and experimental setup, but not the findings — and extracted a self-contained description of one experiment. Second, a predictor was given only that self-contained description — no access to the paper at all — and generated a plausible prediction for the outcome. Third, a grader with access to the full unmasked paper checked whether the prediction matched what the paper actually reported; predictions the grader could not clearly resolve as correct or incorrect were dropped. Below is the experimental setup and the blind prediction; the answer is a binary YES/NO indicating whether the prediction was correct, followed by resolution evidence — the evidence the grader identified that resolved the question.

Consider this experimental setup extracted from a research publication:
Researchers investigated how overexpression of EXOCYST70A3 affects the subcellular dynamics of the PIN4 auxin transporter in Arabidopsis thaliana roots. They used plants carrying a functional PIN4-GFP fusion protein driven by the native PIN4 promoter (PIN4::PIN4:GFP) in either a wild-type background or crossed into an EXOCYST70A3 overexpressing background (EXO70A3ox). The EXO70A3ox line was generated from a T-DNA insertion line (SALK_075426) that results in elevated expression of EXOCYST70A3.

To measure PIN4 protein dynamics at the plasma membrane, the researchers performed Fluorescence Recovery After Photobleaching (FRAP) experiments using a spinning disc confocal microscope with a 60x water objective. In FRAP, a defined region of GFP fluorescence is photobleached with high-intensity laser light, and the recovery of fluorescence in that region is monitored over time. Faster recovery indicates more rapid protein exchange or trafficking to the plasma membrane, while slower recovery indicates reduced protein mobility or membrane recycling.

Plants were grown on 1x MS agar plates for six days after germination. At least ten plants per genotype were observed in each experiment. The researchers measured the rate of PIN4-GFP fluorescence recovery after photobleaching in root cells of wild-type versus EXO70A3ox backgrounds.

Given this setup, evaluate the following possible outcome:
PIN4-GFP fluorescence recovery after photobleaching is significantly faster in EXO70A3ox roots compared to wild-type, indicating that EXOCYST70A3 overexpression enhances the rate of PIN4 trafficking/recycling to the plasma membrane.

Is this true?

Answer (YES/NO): YES